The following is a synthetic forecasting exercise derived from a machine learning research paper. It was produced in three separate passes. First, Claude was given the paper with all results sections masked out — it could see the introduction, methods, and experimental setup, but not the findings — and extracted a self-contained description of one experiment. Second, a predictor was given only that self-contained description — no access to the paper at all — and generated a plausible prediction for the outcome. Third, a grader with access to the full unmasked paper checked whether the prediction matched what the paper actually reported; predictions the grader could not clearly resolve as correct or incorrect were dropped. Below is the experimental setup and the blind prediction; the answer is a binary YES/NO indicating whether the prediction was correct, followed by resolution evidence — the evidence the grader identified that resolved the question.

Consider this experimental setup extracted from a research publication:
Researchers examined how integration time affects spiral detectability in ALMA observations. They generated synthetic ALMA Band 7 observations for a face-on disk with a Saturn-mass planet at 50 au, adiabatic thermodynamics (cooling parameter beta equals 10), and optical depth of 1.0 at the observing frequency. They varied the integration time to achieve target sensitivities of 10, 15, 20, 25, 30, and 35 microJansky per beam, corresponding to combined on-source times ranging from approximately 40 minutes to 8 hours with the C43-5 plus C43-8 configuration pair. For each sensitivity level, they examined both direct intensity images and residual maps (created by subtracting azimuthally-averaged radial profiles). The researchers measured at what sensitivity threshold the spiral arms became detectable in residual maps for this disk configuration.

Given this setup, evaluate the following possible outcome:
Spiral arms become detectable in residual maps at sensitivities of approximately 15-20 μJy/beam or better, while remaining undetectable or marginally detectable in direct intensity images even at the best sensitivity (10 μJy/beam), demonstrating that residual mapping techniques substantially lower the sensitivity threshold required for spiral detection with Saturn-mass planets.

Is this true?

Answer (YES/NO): NO